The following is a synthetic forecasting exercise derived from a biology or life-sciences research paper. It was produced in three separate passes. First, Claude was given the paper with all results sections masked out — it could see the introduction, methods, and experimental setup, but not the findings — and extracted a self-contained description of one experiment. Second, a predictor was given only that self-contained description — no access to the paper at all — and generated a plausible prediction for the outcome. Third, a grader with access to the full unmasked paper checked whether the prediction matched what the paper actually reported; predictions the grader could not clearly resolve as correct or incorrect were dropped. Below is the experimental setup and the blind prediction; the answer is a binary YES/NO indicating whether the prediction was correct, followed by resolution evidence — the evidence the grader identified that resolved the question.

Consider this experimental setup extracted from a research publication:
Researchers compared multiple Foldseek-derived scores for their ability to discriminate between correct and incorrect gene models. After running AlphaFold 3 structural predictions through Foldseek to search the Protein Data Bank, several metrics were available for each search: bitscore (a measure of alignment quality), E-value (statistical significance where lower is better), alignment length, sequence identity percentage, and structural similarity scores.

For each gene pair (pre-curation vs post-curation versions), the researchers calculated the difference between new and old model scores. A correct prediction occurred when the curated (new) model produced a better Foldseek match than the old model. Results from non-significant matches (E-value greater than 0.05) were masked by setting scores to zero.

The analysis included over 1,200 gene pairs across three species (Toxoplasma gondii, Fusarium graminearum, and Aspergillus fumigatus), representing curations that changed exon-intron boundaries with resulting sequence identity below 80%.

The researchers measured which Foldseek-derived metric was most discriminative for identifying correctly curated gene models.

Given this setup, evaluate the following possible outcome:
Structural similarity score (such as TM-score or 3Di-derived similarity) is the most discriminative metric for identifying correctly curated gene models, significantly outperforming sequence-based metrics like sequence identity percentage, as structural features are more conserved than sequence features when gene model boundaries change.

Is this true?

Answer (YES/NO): NO